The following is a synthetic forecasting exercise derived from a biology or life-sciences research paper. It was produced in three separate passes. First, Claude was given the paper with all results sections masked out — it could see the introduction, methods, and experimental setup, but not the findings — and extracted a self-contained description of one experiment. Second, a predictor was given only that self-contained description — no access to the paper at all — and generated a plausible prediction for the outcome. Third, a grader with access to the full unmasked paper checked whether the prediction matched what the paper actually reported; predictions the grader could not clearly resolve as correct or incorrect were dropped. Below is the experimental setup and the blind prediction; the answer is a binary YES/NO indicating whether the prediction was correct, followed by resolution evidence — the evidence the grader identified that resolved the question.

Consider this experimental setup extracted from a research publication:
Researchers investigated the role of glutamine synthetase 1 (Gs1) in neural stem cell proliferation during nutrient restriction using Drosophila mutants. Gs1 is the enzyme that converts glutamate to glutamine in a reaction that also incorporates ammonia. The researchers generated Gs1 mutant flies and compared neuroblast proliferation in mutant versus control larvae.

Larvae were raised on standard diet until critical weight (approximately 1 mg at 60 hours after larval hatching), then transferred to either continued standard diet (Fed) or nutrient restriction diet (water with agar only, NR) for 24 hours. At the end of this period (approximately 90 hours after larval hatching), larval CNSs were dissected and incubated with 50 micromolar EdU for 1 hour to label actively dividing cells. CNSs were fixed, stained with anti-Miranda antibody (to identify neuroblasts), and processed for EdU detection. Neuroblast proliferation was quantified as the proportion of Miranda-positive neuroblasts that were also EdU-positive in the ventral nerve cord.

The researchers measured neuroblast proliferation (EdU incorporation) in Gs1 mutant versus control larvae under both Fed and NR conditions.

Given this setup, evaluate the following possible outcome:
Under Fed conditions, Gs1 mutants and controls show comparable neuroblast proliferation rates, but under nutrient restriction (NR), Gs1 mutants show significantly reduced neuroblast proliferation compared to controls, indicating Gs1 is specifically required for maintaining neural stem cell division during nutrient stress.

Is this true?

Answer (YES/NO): NO